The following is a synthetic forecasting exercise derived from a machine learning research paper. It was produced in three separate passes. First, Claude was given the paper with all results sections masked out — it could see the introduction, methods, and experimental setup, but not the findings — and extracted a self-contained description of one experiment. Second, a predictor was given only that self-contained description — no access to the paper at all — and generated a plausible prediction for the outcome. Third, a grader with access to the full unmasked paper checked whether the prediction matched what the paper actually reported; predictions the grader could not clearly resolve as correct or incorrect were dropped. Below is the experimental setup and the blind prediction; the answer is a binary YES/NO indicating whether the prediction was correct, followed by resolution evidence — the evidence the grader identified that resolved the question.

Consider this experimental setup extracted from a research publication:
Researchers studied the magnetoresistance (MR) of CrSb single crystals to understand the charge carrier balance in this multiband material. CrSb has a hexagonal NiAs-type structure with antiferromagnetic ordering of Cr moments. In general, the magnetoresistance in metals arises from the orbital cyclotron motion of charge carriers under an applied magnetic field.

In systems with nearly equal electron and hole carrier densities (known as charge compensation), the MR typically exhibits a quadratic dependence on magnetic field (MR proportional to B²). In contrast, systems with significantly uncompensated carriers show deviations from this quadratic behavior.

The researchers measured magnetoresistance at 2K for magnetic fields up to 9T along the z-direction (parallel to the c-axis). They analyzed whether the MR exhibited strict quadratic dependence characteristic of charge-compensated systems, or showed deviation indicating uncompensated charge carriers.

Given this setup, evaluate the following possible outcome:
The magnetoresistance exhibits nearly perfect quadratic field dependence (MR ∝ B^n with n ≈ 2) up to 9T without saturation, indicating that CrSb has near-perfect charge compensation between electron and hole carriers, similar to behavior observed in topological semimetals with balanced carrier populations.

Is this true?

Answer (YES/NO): NO